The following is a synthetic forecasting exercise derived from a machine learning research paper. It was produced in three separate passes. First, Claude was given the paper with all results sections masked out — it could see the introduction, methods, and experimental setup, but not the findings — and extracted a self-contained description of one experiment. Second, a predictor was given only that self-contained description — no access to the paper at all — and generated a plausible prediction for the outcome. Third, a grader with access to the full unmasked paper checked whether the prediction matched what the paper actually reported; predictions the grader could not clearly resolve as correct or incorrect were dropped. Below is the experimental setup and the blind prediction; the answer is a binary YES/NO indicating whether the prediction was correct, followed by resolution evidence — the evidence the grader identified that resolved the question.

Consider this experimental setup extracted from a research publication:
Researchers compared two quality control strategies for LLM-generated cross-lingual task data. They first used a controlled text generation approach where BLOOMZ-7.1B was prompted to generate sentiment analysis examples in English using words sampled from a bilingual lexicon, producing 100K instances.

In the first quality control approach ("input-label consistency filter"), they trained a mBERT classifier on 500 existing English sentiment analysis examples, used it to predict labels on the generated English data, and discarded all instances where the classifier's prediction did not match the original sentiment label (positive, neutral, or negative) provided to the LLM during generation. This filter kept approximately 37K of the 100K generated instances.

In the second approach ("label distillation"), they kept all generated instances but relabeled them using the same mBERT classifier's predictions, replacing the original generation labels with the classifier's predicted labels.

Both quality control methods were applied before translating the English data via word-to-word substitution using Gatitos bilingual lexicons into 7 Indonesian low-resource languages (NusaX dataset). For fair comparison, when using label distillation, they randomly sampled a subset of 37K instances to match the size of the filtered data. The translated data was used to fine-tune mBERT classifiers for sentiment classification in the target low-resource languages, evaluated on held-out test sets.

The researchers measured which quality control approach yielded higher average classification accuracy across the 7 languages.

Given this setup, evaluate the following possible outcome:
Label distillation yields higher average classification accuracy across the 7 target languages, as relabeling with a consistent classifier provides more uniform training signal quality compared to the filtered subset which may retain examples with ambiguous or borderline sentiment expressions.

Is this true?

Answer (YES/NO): NO